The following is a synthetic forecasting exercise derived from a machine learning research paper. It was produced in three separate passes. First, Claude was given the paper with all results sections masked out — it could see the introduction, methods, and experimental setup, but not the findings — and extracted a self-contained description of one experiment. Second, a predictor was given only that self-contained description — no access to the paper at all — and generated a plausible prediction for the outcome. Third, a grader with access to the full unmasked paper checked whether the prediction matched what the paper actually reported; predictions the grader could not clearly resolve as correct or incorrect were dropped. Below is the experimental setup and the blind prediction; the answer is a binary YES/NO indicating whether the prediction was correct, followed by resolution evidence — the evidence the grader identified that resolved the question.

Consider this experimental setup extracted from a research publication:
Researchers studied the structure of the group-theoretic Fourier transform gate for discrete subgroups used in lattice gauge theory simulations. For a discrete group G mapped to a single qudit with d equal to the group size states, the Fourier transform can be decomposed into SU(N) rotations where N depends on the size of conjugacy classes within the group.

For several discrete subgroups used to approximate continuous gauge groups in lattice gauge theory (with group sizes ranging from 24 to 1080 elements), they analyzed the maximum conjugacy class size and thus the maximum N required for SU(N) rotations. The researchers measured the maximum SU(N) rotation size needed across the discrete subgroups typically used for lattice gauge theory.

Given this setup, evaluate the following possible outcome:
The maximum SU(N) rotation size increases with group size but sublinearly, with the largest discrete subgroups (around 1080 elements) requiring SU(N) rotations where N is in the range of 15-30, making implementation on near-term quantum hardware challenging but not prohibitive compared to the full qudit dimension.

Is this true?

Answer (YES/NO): YES